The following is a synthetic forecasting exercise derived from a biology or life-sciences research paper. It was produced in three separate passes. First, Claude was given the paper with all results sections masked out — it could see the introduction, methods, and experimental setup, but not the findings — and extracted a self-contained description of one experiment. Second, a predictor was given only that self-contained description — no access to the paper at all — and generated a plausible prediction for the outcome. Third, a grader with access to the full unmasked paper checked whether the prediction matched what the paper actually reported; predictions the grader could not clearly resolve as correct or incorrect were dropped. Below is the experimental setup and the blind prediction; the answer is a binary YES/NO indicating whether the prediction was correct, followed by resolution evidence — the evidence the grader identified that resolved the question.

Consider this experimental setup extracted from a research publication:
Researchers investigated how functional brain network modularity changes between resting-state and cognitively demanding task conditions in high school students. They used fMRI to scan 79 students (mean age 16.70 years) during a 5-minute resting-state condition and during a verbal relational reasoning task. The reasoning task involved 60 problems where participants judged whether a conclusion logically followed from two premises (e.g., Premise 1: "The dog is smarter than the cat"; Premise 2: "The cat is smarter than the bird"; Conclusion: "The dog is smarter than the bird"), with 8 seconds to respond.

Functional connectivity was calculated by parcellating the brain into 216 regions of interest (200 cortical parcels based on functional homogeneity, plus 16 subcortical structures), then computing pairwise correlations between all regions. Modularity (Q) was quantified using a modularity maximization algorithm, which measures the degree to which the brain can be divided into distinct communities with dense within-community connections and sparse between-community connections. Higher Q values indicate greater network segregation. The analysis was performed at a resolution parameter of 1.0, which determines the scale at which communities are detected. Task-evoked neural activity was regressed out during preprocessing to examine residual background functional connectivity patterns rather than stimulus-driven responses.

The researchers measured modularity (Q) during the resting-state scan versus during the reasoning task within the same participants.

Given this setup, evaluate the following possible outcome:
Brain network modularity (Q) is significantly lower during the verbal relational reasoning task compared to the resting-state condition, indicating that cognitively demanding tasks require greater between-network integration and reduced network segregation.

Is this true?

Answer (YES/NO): YES